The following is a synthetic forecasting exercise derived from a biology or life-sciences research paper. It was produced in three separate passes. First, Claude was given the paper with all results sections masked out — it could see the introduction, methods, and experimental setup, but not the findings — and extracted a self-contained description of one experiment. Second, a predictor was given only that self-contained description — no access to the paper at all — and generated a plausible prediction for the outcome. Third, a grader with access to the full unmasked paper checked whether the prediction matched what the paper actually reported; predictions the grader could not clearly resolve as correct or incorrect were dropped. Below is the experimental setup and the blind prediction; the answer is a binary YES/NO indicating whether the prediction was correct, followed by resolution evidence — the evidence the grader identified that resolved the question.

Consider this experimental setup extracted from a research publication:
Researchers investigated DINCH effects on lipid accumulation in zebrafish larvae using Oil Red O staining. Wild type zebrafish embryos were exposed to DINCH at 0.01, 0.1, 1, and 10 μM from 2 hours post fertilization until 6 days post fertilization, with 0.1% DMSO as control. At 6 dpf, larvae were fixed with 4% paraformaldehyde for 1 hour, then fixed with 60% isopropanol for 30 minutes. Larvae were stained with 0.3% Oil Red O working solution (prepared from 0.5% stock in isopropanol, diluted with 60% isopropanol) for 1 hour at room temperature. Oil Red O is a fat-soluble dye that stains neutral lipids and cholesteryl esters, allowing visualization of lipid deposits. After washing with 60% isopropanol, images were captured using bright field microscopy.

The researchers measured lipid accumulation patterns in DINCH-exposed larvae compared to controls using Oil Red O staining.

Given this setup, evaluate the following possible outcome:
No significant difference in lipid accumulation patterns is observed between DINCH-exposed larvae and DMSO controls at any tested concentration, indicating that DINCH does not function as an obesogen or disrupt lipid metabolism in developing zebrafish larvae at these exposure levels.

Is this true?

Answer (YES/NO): NO